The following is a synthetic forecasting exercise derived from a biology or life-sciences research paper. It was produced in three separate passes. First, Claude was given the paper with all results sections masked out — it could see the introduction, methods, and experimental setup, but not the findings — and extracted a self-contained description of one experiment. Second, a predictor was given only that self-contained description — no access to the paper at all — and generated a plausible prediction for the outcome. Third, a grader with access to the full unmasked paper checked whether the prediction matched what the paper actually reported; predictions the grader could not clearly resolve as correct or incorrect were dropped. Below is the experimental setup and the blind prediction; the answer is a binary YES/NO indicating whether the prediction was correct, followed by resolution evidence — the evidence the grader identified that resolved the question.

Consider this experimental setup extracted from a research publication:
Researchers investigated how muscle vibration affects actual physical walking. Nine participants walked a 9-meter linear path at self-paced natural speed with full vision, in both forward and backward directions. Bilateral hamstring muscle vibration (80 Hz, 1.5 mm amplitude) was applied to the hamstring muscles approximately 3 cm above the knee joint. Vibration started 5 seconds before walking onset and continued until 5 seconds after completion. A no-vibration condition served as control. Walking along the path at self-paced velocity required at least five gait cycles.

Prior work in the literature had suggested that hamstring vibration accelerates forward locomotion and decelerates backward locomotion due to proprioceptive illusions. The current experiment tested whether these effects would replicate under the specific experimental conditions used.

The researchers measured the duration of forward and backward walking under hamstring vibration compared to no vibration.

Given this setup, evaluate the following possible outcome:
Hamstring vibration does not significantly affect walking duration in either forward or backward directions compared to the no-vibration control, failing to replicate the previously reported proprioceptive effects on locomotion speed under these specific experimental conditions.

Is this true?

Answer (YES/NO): NO